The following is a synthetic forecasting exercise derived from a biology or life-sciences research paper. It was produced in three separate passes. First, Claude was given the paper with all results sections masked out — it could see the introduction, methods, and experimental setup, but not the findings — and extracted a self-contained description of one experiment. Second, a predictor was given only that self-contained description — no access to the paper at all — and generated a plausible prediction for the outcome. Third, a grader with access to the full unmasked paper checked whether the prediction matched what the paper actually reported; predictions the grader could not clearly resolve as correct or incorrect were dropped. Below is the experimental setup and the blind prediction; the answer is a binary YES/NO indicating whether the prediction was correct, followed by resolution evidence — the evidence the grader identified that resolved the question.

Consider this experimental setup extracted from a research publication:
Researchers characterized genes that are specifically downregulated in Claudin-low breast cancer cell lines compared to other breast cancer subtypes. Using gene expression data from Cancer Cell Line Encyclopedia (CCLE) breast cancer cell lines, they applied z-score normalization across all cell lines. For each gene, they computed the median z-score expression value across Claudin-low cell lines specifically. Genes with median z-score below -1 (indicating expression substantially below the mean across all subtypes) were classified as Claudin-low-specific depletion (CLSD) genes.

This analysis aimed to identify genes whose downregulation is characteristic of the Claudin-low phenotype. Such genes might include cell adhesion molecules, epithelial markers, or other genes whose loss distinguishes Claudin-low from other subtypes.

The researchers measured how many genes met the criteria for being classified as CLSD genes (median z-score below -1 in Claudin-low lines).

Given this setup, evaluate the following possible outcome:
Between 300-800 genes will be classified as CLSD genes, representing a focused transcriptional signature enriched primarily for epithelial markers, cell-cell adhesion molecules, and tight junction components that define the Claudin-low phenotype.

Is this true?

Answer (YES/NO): NO